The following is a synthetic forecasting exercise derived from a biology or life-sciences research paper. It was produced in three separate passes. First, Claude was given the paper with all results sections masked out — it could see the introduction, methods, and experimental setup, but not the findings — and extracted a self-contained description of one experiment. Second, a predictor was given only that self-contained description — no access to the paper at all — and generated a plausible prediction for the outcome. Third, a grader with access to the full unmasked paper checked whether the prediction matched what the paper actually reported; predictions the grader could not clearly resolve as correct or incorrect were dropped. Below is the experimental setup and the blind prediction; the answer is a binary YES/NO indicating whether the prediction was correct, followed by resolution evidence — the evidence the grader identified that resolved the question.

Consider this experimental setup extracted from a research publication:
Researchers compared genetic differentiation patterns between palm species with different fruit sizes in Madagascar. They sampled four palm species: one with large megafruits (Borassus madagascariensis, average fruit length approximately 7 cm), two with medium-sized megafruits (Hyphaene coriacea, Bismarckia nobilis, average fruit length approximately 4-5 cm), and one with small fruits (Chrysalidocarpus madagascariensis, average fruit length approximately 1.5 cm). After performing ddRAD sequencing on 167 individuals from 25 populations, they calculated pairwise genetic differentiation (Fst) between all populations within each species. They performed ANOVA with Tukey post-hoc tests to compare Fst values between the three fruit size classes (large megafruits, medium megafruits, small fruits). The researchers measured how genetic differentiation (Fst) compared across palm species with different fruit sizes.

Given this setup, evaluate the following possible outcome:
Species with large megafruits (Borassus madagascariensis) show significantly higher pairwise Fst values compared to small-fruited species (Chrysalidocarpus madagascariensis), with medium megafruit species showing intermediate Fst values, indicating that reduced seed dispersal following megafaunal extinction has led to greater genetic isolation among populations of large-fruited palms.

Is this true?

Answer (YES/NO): NO